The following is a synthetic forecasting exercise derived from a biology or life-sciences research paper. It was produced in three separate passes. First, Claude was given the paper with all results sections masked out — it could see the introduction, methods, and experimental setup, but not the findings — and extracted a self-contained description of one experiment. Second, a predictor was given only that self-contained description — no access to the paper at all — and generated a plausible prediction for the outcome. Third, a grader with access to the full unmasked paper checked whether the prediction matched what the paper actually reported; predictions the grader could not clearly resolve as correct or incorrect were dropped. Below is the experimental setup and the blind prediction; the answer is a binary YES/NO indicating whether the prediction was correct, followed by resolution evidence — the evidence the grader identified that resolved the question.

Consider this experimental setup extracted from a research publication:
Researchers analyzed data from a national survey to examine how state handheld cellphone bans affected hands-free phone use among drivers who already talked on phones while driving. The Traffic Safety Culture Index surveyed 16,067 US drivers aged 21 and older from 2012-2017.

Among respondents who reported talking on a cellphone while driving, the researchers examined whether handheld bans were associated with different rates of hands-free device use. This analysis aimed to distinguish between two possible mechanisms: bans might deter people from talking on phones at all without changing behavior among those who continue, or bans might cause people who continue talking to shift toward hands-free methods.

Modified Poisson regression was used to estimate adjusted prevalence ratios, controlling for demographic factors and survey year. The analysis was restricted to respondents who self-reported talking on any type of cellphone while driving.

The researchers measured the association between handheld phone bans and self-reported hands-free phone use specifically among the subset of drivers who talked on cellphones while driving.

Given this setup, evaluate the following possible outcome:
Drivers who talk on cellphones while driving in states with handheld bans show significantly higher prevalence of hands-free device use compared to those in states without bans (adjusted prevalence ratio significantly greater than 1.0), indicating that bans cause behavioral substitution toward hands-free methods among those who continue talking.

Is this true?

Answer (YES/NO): YES